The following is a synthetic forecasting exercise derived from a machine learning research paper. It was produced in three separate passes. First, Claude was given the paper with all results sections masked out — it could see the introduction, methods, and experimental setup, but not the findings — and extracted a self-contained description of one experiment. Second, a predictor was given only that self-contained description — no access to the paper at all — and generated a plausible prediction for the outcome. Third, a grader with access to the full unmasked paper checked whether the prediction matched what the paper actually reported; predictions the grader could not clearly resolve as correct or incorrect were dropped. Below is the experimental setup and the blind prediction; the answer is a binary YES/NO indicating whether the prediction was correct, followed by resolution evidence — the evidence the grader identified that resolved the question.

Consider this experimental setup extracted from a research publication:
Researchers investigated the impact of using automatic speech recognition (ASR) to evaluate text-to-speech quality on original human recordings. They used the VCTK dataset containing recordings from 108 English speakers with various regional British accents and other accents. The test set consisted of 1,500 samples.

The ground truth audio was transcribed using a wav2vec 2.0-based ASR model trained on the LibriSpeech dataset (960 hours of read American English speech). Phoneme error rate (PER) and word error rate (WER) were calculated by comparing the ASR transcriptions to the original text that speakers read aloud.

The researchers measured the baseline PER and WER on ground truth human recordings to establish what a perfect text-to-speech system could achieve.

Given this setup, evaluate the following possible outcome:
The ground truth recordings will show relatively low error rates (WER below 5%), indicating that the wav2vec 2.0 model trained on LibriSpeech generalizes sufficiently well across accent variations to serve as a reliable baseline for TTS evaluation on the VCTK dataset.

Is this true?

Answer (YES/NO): YES